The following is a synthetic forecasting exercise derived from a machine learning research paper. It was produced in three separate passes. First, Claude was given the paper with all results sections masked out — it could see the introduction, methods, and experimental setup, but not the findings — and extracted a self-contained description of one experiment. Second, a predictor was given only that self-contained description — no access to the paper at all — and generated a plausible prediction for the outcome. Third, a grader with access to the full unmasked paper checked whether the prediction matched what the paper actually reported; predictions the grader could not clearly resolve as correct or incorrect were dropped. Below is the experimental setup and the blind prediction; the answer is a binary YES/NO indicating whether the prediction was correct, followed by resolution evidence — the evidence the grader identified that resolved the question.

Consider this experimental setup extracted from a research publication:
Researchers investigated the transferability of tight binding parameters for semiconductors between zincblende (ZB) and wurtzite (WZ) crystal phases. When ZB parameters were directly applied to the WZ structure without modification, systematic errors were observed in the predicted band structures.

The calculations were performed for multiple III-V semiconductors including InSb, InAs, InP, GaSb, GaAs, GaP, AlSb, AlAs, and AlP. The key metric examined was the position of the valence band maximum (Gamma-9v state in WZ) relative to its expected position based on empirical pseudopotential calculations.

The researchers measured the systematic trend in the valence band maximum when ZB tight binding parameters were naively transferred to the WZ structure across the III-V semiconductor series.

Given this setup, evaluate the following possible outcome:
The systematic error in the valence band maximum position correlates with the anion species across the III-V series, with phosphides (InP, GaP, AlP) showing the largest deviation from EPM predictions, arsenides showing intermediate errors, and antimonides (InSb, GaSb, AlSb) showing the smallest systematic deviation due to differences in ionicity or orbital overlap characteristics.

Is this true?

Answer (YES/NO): NO